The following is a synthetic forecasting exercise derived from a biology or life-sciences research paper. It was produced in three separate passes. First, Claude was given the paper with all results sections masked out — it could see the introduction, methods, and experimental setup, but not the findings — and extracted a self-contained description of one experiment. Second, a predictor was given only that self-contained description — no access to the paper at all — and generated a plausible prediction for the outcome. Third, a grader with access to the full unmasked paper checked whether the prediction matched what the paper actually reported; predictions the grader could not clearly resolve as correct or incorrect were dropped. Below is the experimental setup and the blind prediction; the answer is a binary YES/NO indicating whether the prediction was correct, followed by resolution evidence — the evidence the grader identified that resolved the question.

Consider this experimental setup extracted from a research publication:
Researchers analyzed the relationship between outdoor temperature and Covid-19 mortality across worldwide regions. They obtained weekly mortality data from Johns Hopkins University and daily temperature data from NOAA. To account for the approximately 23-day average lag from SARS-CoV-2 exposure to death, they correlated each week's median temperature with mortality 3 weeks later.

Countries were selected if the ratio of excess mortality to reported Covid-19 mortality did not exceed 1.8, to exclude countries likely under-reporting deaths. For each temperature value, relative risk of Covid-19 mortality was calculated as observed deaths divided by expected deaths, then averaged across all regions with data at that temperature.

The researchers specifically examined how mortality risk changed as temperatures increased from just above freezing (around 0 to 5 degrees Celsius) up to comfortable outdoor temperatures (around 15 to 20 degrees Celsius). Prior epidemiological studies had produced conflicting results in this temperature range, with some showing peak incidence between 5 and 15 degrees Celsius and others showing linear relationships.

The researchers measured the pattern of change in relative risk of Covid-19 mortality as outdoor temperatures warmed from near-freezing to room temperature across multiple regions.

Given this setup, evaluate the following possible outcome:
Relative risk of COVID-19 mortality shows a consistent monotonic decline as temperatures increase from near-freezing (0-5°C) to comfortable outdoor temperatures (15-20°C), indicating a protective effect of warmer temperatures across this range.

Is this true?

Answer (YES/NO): YES